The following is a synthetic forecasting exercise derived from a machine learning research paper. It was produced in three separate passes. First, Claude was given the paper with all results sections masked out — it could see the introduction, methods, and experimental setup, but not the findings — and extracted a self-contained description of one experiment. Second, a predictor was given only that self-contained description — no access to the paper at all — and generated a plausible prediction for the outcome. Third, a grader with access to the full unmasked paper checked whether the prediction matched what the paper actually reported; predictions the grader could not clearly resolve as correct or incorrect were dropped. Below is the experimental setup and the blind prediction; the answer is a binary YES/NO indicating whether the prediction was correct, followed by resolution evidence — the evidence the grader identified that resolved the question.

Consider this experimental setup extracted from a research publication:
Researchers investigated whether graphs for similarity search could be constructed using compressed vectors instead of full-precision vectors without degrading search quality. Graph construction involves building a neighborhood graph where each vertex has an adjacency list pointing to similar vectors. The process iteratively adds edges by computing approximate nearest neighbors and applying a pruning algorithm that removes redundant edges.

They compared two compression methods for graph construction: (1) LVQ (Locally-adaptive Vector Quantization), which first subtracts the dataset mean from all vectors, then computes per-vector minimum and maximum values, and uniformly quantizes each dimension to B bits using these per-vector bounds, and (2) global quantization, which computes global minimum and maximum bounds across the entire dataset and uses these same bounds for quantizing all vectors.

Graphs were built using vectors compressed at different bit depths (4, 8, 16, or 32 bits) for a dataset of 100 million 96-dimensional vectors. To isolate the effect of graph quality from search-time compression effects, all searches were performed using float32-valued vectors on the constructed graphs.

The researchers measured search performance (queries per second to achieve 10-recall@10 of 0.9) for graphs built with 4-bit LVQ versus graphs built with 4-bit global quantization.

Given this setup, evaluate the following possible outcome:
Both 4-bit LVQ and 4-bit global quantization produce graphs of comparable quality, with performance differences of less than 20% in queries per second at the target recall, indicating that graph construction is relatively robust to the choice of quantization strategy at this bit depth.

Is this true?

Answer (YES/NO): NO